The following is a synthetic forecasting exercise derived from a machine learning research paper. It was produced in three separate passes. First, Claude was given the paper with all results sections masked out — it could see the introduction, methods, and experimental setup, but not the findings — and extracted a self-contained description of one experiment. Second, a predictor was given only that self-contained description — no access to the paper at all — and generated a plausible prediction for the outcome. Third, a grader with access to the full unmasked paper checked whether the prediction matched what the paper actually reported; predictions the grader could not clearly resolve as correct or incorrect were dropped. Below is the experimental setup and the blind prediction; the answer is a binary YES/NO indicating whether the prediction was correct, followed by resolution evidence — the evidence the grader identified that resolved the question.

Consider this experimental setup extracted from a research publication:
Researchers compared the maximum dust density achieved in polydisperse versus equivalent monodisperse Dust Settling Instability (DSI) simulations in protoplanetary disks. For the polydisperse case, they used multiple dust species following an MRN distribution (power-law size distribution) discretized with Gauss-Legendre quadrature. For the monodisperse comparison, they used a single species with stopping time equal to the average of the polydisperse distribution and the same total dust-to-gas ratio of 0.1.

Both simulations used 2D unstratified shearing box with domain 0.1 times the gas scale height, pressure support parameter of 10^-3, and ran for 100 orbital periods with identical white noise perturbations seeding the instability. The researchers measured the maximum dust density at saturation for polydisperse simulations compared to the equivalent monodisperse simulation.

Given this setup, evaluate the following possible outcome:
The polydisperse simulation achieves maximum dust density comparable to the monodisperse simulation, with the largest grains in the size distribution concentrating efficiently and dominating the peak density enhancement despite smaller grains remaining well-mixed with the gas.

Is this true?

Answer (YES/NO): NO